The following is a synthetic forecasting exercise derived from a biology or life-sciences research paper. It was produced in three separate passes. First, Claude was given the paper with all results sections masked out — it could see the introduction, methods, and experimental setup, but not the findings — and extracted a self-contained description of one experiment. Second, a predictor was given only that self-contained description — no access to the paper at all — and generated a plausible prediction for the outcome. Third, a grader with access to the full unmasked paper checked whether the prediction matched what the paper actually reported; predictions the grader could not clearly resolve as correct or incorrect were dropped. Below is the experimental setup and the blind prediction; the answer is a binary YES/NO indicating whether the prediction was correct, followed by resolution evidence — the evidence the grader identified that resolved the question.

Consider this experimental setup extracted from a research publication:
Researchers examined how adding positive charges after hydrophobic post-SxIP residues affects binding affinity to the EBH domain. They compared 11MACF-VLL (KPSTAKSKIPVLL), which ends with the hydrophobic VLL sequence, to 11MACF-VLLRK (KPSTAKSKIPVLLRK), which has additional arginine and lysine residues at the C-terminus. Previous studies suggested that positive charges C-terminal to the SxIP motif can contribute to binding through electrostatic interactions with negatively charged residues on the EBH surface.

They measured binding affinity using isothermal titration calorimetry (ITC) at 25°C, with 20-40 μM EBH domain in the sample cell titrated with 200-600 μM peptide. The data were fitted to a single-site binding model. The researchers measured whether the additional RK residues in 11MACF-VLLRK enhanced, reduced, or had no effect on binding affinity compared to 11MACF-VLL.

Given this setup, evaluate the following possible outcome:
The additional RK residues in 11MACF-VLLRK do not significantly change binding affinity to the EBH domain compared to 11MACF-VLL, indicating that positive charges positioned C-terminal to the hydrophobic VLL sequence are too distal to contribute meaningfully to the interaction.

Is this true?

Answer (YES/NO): NO